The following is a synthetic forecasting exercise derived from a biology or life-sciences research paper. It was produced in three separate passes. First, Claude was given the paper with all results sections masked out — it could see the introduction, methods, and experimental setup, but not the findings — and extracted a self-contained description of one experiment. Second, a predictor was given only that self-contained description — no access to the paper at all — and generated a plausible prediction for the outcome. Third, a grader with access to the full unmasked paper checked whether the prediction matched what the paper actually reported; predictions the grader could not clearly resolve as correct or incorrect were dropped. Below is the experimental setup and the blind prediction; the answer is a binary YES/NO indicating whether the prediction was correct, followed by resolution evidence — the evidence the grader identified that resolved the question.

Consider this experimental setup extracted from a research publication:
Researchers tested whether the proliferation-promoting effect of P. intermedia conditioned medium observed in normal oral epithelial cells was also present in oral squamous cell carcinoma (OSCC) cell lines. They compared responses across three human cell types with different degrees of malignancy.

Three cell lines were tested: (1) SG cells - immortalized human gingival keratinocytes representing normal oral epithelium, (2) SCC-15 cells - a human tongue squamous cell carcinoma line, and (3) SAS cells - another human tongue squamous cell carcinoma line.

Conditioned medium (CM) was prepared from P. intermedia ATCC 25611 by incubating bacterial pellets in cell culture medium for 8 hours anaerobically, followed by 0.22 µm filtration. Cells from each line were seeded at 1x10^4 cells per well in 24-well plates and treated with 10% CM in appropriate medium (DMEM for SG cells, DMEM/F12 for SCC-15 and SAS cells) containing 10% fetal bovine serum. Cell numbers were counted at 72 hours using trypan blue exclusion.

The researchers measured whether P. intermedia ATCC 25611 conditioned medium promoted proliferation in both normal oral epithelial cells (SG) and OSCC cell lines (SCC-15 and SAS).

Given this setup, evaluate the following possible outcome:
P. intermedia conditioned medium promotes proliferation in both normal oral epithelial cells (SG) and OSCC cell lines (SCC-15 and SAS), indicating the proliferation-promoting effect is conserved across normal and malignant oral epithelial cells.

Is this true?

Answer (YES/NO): YES